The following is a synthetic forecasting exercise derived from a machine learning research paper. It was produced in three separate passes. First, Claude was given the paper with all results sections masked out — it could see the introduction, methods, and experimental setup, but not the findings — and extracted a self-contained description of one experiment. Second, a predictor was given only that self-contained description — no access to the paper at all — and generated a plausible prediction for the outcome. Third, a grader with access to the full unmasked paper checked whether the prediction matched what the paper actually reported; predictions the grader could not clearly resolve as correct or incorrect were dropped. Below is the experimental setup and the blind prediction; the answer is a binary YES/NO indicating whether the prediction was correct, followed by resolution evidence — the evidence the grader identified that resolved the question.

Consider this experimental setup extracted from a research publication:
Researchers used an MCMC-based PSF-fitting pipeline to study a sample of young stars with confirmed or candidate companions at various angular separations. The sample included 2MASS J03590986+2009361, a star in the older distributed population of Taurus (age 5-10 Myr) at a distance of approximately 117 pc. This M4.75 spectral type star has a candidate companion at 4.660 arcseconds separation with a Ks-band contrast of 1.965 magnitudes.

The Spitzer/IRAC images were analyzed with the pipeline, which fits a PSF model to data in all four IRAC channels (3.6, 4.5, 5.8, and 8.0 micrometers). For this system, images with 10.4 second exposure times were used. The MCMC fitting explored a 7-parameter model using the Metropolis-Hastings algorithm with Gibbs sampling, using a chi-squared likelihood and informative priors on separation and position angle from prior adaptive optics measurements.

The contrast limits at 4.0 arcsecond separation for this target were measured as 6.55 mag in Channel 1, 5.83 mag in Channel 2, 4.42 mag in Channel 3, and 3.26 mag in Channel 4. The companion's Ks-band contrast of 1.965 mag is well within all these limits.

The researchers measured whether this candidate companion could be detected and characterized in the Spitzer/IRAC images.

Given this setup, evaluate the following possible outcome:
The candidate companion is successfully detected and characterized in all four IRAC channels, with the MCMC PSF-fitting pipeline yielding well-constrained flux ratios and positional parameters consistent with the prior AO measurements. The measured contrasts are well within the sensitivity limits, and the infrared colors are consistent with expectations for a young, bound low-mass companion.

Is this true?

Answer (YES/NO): YES